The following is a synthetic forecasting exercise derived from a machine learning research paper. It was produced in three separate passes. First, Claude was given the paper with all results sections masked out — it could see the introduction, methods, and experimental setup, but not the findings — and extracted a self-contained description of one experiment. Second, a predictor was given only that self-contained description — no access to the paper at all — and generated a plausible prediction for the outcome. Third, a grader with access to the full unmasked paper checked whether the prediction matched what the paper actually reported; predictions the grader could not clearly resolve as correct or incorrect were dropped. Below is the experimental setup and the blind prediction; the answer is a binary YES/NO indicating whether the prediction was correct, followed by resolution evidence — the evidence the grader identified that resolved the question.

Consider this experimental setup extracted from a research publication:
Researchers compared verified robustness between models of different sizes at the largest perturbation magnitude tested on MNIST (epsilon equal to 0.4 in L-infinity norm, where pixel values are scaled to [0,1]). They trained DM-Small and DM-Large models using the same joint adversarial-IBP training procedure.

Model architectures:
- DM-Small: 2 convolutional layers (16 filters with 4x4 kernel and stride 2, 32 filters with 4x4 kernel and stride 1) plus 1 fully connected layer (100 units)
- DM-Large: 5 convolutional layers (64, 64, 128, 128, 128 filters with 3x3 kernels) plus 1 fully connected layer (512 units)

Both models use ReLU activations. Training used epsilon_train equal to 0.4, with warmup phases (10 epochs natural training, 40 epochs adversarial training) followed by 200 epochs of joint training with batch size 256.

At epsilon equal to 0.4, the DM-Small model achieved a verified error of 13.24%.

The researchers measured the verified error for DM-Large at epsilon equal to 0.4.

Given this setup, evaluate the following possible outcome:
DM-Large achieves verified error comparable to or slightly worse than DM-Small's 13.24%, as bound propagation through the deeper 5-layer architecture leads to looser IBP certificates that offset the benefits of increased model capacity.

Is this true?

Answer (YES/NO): NO